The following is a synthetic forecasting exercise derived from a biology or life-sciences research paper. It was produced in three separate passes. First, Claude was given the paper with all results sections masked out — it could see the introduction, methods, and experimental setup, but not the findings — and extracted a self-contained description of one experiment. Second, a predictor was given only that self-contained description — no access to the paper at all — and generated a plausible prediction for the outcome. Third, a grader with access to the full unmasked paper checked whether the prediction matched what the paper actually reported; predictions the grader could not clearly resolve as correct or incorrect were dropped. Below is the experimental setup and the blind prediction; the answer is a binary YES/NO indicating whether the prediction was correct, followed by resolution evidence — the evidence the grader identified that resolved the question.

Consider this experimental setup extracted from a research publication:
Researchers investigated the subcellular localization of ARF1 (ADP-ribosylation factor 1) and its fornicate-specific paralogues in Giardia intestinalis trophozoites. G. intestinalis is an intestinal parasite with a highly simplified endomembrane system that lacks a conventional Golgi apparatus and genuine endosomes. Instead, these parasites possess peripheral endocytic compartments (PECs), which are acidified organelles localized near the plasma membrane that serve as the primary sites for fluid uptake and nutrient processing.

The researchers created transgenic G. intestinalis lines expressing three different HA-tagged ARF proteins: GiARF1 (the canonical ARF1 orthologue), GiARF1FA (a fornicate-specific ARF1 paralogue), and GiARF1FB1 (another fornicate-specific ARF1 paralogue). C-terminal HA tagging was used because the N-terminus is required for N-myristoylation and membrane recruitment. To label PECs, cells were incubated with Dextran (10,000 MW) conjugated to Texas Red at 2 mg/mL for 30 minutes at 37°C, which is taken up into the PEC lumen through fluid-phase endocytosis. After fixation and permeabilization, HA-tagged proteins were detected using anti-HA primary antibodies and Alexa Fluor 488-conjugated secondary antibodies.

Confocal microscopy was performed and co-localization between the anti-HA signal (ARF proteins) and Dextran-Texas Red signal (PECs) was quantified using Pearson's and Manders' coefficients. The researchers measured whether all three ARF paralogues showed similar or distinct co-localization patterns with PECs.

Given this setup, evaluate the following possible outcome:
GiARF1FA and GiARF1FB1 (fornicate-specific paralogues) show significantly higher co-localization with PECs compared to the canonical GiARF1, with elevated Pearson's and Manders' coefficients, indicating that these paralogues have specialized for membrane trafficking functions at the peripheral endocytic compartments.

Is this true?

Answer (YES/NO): NO